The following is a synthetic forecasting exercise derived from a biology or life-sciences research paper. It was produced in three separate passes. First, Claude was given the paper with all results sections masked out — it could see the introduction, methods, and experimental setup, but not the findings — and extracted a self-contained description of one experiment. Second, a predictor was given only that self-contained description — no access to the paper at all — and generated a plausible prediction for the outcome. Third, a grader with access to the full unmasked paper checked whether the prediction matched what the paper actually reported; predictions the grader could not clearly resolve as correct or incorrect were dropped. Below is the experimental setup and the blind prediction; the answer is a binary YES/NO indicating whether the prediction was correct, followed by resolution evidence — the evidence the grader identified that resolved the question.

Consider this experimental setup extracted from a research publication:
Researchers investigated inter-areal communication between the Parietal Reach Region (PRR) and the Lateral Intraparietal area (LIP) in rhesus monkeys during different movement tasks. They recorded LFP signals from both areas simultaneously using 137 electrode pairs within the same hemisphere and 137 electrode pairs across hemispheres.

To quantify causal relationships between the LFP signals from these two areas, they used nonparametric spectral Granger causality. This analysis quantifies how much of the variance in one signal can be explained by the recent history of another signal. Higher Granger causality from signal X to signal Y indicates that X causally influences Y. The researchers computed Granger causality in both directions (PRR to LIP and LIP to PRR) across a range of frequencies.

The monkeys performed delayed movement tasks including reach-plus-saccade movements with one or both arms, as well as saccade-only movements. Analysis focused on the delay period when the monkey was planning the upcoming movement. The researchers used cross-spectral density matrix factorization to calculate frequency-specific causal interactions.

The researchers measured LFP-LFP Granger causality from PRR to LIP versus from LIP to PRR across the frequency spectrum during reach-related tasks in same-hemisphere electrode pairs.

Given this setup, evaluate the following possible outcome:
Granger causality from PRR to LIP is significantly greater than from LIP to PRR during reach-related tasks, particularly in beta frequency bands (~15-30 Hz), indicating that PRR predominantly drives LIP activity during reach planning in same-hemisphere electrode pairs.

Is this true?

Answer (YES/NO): YES